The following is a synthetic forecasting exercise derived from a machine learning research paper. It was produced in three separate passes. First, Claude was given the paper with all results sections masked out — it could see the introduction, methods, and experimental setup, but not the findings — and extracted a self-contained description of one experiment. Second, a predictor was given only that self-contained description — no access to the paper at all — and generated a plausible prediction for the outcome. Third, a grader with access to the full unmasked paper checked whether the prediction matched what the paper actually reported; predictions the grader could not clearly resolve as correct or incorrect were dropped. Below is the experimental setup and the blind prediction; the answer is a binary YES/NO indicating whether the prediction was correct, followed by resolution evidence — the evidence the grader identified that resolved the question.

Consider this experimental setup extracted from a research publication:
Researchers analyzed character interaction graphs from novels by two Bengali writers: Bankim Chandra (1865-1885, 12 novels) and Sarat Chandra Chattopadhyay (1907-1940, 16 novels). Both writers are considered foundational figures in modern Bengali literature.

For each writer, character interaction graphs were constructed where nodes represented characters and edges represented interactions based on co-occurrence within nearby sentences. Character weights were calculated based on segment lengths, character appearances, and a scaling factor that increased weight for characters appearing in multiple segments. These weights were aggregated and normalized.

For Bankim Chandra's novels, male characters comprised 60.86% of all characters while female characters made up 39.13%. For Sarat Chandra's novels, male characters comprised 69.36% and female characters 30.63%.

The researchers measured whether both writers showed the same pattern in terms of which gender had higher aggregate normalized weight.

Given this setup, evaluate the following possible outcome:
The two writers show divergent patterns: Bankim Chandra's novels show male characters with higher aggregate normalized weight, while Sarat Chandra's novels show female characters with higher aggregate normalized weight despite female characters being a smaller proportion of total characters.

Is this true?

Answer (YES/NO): NO